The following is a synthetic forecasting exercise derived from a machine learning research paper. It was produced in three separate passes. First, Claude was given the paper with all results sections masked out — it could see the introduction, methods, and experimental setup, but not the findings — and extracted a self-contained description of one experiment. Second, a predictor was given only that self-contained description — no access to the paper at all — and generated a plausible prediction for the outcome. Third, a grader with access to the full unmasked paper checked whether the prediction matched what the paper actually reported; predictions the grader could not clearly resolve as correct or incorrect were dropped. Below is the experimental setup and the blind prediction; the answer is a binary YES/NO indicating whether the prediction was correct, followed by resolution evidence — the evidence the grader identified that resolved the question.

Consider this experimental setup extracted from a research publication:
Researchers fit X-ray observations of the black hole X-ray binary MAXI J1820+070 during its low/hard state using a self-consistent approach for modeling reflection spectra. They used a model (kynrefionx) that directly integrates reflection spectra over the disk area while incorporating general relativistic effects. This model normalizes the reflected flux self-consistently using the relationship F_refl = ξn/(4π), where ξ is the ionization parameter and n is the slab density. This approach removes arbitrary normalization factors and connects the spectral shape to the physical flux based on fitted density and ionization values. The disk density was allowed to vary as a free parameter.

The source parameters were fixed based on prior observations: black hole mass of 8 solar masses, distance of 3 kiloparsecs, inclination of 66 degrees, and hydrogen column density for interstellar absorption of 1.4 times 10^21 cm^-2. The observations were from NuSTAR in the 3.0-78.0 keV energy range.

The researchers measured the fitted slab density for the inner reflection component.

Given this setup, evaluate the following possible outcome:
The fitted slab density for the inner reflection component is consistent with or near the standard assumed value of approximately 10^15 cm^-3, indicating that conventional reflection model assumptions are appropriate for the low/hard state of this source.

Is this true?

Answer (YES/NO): NO